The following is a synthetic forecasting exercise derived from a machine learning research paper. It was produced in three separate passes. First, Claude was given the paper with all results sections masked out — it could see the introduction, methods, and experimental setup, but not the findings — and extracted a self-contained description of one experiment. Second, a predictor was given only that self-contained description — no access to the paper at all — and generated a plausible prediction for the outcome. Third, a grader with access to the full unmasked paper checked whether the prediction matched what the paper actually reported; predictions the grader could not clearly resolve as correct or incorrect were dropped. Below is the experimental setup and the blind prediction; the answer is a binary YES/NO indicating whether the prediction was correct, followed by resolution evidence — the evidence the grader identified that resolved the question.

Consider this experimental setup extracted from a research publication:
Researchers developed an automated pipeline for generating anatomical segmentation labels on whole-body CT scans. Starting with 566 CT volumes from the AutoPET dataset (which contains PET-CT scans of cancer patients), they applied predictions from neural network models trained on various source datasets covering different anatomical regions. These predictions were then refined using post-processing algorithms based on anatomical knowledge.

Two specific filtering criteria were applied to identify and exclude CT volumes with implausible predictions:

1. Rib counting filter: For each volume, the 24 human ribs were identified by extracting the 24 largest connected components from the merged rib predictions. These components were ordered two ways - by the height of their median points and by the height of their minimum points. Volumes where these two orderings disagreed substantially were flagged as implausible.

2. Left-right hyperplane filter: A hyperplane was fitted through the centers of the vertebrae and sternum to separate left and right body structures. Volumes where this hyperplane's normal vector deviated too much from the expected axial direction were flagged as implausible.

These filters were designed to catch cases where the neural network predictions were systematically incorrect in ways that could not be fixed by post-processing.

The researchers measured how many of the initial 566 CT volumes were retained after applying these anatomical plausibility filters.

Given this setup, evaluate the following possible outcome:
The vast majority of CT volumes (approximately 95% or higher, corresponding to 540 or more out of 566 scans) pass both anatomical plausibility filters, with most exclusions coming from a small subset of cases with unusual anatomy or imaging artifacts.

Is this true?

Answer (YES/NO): NO